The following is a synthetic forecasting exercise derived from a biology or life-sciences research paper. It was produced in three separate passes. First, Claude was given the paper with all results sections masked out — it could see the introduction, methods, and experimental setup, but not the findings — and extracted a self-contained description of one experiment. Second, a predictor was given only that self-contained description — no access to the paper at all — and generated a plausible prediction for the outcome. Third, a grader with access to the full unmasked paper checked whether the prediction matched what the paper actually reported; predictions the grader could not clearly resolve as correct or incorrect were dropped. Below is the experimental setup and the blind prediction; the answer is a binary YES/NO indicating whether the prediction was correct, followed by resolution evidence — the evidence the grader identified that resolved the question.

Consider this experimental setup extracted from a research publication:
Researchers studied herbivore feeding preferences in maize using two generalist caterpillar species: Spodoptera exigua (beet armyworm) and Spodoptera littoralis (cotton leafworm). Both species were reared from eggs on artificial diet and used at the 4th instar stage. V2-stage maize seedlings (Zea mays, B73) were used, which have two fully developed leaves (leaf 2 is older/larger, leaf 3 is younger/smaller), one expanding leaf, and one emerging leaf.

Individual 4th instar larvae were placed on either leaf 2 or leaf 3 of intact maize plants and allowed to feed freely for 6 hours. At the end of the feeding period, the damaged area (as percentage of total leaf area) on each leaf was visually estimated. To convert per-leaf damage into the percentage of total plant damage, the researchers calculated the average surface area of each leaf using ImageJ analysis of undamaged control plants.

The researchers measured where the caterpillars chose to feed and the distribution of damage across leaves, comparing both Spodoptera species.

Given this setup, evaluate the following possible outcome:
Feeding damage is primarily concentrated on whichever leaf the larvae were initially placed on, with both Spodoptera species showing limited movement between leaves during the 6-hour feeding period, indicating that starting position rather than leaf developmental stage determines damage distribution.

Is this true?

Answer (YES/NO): NO